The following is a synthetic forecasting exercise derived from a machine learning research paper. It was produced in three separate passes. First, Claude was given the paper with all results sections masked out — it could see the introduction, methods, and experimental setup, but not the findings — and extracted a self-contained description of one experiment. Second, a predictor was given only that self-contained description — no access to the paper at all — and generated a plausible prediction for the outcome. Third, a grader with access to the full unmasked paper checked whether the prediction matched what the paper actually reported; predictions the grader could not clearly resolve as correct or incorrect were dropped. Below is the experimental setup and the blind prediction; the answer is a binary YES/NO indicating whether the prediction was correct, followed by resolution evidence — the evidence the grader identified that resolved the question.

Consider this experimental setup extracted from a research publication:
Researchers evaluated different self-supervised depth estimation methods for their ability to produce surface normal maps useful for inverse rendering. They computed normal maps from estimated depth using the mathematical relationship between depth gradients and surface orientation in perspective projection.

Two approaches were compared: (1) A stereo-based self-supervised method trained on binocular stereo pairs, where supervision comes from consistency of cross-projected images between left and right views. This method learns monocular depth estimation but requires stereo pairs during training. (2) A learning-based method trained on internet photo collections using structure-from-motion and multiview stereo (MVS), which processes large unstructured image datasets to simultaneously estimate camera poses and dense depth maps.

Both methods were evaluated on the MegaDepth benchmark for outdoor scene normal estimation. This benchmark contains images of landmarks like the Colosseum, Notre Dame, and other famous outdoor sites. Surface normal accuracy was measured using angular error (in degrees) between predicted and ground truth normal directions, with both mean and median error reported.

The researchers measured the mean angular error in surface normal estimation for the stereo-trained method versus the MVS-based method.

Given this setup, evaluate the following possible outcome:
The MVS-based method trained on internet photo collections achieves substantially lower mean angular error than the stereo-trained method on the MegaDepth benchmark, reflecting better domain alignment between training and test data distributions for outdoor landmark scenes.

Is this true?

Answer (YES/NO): YES